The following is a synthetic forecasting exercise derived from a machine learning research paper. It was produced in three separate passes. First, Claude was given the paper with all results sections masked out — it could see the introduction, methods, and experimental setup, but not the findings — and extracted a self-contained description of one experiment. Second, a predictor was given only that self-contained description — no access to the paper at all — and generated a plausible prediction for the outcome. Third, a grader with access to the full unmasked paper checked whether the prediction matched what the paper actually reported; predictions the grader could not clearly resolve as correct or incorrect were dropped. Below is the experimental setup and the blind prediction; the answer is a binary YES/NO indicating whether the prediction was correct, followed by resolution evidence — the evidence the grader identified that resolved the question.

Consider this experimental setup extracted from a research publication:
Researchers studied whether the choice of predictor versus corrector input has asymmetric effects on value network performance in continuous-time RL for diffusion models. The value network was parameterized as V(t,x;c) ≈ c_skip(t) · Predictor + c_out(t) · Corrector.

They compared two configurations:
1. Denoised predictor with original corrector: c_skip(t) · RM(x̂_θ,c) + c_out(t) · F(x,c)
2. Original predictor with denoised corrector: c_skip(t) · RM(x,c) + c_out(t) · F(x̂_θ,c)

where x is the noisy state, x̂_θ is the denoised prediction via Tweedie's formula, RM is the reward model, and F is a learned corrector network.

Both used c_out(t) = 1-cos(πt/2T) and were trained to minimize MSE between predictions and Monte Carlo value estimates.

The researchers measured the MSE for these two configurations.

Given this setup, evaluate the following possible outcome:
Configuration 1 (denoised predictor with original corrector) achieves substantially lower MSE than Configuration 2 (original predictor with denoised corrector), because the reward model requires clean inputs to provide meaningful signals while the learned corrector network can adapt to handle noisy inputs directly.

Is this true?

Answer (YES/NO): YES